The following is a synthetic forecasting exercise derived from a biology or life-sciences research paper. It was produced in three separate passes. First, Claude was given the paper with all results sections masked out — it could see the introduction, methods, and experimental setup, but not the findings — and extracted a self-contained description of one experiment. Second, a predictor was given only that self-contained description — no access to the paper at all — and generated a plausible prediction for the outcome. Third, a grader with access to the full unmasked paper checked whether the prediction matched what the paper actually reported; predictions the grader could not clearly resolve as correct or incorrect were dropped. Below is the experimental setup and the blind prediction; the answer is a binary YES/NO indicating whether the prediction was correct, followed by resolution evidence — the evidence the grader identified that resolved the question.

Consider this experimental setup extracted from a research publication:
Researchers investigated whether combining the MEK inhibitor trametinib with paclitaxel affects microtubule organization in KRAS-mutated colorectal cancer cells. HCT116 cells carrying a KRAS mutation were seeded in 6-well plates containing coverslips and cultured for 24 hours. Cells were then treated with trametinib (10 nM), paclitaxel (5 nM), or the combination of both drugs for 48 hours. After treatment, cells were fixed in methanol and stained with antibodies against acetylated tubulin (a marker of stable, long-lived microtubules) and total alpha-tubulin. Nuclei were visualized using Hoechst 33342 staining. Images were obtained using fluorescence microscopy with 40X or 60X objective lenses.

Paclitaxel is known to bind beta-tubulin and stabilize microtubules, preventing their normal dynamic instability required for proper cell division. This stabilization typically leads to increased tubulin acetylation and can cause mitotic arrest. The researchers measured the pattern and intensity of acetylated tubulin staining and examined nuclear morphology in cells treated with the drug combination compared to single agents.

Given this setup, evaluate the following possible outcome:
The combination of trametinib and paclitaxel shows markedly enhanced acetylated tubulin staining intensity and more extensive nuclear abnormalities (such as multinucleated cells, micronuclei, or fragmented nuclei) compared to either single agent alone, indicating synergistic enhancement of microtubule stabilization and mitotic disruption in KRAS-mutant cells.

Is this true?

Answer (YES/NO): YES